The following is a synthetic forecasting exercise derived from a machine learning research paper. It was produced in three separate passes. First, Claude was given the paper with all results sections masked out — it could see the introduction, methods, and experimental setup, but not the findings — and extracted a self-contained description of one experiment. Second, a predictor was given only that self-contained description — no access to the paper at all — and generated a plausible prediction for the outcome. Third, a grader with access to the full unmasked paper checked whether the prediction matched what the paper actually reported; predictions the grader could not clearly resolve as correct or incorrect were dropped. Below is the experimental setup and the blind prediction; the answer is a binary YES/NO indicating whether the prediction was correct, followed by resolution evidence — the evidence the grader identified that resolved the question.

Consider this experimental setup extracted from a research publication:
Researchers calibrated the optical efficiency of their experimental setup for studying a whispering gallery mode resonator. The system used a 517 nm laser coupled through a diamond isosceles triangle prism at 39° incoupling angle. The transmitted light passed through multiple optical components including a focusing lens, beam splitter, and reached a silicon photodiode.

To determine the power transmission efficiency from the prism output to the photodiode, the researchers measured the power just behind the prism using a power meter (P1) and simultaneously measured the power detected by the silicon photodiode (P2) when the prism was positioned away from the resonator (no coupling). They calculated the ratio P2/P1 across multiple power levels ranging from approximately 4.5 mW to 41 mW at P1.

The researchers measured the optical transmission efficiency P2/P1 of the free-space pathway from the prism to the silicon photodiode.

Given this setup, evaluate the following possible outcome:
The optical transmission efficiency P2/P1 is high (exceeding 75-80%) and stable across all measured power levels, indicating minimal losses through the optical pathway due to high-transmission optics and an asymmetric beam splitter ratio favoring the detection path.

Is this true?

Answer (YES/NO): NO